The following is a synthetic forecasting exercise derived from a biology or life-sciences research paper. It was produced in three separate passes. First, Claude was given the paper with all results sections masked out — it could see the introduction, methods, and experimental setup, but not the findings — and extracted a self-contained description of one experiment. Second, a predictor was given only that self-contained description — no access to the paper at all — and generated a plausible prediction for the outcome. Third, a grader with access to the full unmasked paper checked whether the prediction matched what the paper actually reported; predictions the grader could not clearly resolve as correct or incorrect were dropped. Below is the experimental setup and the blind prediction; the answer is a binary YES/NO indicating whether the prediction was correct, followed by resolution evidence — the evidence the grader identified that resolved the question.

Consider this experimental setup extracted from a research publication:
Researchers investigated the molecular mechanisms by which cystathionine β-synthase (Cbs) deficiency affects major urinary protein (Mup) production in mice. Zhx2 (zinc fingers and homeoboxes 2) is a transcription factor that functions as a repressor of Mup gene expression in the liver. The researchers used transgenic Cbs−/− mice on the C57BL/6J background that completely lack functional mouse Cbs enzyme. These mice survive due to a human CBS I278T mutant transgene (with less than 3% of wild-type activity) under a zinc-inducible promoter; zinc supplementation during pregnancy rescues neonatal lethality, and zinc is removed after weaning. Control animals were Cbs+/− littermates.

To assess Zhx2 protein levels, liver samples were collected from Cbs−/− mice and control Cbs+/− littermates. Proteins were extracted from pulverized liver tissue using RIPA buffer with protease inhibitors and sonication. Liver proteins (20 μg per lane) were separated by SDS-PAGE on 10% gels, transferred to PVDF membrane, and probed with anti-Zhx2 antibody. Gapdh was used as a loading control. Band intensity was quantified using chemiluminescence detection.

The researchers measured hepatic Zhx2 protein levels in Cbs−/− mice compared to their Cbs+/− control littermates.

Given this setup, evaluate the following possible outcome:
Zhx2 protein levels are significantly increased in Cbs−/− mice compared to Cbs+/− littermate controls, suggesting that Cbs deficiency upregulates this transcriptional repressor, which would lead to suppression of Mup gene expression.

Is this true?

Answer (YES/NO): NO